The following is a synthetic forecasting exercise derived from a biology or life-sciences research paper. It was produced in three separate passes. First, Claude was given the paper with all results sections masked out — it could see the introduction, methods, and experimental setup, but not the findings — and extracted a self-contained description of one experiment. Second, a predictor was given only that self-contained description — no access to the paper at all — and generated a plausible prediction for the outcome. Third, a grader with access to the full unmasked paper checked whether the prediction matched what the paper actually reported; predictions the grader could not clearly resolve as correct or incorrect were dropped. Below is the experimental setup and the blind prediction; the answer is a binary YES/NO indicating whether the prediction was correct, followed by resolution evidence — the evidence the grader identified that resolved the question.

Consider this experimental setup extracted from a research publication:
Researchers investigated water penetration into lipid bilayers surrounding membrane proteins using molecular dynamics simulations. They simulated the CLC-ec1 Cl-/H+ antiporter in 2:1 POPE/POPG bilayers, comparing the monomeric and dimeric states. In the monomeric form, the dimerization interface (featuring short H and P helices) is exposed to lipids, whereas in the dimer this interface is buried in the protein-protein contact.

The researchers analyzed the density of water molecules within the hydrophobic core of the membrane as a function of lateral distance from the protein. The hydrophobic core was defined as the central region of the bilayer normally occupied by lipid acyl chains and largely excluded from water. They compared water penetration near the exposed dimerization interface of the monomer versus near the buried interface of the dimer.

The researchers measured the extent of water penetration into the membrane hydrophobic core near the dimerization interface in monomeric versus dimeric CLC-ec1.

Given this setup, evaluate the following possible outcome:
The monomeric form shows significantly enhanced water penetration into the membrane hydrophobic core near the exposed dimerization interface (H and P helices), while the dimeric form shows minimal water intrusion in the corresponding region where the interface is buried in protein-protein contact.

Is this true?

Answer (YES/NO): YES